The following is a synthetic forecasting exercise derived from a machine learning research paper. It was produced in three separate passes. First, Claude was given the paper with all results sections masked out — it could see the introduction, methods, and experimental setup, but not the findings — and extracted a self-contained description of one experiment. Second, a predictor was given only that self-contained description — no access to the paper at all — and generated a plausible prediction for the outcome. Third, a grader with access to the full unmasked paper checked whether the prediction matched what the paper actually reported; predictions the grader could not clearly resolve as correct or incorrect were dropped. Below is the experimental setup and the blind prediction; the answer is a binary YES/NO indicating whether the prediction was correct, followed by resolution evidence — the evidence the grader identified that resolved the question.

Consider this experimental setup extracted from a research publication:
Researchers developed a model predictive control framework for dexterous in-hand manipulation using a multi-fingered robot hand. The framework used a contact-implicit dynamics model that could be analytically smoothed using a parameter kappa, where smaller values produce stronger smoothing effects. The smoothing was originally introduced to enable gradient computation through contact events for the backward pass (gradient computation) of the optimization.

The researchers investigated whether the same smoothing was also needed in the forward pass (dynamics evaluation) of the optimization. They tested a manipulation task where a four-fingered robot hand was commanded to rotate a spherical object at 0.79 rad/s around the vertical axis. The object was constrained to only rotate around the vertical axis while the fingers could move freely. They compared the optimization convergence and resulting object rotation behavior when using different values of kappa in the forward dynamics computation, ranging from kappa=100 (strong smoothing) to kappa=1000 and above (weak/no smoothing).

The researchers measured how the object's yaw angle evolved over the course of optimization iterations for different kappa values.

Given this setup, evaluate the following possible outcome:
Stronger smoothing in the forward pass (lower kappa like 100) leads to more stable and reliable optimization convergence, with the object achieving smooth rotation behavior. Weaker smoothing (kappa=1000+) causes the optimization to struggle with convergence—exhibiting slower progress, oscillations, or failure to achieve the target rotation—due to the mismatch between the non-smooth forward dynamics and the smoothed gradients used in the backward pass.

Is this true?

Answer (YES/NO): YES